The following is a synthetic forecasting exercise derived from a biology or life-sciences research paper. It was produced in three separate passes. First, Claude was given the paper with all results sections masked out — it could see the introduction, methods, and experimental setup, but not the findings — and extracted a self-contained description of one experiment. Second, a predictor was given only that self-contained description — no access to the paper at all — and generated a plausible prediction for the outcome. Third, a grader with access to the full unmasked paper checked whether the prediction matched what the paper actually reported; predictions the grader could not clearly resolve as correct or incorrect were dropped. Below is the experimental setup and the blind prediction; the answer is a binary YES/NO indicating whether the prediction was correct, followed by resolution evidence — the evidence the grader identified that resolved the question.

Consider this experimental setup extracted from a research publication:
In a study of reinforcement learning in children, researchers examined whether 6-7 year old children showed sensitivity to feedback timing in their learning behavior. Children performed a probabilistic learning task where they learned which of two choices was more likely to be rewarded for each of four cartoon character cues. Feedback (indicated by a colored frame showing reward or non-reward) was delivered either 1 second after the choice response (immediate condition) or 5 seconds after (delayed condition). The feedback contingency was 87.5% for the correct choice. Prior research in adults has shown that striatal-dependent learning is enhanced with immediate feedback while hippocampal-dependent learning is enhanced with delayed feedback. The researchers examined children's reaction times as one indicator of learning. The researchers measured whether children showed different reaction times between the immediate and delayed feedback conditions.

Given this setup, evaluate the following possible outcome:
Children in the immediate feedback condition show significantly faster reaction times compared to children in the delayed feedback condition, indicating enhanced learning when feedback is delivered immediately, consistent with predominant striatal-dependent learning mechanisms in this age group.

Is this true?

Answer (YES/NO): NO